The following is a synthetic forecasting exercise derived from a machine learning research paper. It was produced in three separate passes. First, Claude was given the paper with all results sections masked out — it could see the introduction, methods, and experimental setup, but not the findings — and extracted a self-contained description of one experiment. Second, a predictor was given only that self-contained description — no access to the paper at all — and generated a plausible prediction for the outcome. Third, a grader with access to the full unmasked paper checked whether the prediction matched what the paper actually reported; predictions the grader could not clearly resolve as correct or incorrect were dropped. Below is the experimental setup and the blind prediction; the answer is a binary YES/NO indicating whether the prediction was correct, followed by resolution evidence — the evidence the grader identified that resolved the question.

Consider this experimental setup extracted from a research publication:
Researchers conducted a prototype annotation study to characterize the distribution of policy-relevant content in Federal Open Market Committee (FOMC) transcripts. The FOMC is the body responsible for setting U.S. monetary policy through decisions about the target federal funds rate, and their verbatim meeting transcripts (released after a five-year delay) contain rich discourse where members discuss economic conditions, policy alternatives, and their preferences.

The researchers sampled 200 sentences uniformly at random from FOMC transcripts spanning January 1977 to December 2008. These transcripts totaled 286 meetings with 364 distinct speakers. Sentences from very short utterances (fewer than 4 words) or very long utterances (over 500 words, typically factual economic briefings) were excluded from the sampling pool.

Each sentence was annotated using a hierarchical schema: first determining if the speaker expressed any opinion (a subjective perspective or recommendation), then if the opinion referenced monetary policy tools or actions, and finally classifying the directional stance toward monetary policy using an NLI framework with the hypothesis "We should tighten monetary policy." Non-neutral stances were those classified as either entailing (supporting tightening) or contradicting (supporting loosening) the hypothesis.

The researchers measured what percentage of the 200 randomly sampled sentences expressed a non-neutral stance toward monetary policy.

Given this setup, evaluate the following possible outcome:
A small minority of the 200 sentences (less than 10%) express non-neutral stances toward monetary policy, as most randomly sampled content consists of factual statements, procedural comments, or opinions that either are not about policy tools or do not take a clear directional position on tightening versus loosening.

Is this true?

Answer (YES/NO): YES